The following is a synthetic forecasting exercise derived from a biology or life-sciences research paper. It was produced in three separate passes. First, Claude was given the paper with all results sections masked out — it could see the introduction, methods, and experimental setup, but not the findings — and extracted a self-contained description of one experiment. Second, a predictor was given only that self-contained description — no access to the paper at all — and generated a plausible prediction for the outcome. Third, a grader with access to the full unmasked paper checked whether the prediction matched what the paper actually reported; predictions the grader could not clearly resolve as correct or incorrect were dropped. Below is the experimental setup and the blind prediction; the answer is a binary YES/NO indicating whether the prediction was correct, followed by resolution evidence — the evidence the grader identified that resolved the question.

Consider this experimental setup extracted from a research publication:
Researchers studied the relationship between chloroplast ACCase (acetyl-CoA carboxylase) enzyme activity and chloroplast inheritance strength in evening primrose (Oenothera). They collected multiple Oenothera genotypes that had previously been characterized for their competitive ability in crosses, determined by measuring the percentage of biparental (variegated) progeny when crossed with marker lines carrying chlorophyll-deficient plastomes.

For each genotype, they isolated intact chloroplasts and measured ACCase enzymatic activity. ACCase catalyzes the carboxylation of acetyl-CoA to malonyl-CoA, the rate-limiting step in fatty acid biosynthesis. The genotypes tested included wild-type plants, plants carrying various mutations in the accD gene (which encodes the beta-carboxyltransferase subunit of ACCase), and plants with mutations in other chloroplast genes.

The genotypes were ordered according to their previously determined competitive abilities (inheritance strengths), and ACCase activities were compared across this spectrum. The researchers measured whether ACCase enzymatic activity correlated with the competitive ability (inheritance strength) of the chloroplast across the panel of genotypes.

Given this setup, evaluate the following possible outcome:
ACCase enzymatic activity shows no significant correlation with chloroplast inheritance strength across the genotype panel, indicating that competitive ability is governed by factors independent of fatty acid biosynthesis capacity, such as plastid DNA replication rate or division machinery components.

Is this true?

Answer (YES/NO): NO